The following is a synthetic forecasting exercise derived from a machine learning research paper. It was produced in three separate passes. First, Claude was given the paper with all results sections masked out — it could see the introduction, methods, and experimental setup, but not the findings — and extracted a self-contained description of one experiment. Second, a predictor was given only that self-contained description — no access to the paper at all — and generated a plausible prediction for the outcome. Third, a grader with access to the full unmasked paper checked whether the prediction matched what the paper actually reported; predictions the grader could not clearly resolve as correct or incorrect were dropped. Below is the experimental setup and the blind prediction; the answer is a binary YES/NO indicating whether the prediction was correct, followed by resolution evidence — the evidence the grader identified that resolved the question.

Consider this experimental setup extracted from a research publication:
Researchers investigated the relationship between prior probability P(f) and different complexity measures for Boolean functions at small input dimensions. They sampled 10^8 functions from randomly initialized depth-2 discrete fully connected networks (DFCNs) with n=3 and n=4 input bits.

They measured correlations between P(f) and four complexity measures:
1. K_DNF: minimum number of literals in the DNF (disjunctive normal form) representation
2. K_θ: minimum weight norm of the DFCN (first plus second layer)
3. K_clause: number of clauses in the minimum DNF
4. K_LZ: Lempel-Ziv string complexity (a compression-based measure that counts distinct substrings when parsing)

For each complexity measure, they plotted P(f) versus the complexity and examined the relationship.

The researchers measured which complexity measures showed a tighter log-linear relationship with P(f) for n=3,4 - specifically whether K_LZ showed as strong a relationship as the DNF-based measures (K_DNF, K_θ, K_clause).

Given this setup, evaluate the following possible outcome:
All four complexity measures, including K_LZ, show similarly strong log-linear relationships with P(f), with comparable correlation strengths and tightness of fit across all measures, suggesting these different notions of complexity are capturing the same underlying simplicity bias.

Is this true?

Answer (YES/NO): NO